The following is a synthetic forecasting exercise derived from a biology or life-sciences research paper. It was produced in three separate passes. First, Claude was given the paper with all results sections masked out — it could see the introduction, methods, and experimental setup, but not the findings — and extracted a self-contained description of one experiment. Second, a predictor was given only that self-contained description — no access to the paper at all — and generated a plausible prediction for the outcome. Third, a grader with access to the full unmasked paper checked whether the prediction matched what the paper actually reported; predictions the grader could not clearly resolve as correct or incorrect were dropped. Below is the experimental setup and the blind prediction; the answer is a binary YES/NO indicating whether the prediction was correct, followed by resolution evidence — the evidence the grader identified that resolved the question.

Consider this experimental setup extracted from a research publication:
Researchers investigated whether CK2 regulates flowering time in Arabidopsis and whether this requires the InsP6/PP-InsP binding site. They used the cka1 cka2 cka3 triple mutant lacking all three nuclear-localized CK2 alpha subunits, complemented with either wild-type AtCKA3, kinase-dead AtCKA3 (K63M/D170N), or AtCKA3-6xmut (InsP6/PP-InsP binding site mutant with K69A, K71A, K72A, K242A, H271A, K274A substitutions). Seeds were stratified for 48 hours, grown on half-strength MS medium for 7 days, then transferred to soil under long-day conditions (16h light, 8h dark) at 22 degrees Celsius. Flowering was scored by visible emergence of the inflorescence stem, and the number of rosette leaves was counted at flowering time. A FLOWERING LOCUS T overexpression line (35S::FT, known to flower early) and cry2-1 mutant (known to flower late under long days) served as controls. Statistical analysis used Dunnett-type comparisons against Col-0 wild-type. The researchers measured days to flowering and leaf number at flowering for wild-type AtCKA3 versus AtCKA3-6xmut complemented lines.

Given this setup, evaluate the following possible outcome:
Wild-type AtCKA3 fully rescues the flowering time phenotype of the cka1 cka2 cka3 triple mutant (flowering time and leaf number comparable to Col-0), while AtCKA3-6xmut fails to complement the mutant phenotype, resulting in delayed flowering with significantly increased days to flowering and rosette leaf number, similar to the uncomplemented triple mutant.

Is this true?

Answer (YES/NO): NO